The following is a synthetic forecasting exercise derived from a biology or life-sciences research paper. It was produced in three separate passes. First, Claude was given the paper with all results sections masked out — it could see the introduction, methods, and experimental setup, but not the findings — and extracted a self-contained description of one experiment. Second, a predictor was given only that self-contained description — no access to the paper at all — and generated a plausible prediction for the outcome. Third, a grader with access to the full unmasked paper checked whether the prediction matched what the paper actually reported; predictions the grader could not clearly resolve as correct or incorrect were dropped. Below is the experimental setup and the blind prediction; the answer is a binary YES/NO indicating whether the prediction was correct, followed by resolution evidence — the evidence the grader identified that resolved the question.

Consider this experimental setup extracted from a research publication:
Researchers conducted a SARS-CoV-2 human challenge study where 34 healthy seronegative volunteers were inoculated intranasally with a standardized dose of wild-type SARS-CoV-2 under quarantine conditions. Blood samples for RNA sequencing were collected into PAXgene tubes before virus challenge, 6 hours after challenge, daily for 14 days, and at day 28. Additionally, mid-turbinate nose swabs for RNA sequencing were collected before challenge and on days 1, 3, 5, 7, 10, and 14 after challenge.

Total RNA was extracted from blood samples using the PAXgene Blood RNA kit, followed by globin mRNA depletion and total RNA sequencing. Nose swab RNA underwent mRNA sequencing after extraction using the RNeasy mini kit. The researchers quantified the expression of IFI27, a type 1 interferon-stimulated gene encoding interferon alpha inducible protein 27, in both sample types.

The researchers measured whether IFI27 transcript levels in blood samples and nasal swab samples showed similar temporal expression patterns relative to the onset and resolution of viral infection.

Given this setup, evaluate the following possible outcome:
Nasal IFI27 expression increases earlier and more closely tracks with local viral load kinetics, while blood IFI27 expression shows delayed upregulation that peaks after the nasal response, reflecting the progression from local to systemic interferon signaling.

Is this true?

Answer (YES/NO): NO